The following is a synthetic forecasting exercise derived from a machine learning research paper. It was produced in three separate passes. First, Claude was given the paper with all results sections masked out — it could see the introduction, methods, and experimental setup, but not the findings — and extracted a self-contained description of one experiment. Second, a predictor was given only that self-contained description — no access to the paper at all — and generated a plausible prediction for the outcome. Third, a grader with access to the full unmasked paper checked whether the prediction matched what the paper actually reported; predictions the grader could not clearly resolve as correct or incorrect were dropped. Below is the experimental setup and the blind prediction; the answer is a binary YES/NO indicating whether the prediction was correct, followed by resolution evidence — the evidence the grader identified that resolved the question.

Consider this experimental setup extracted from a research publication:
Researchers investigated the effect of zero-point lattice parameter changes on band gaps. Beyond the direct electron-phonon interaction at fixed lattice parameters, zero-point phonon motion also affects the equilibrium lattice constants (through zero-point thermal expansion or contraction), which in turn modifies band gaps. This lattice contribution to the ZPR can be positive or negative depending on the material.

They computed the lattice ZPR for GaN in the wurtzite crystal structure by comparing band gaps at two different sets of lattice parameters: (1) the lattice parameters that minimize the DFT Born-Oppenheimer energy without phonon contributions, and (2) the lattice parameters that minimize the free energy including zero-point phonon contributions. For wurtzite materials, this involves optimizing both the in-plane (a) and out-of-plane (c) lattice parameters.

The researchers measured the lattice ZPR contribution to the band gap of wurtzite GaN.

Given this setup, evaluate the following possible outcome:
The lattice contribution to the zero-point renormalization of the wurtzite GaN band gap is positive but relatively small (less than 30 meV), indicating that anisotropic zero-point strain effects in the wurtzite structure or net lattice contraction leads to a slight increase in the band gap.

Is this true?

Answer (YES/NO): NO